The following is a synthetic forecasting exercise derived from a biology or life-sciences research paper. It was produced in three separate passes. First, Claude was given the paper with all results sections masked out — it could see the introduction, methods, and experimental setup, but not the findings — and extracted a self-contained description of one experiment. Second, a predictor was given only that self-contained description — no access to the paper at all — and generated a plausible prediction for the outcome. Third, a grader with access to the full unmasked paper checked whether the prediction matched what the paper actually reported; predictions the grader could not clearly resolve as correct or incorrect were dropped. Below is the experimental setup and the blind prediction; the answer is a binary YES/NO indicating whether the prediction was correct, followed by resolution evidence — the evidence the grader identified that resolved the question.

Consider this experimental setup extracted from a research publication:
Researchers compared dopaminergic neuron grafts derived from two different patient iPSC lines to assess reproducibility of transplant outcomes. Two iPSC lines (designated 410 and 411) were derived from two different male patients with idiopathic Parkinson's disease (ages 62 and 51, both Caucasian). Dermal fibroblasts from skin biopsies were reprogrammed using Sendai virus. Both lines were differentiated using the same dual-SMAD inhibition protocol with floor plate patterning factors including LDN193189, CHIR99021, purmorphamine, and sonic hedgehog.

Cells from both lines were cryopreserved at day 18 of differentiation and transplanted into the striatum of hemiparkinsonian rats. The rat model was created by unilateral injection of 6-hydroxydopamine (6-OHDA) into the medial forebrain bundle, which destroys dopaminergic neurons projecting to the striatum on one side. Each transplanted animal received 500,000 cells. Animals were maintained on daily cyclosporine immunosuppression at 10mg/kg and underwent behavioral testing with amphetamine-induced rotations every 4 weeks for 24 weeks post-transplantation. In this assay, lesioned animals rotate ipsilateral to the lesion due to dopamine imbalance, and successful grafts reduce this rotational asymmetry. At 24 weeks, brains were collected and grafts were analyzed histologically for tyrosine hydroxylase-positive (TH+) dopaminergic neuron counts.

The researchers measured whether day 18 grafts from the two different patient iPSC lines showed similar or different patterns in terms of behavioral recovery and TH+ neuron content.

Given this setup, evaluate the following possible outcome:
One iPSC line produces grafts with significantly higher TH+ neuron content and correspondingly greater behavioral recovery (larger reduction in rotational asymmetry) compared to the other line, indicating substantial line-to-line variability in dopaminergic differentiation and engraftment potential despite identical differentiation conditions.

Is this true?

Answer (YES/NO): NO